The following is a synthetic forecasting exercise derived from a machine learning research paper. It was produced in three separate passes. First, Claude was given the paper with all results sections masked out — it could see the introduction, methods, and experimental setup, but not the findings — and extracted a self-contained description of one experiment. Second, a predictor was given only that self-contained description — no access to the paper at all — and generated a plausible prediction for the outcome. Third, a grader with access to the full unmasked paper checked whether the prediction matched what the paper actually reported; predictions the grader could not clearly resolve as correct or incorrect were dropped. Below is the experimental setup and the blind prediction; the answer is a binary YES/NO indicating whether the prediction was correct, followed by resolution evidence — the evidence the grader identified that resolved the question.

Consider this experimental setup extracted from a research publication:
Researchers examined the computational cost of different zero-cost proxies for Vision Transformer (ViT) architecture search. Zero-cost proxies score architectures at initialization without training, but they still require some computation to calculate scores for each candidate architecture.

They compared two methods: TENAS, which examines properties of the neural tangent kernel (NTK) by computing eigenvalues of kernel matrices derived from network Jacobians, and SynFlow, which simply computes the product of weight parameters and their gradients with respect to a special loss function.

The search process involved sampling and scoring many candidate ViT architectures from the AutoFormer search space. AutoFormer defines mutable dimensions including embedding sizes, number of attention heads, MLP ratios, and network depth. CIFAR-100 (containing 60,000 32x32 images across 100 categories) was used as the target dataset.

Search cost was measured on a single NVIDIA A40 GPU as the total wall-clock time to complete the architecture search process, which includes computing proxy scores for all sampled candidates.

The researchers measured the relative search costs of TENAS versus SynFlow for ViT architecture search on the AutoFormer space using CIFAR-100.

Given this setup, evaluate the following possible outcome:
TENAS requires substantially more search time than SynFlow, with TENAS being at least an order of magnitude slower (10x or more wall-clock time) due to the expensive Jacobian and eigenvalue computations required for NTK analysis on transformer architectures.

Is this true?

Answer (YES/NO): NO